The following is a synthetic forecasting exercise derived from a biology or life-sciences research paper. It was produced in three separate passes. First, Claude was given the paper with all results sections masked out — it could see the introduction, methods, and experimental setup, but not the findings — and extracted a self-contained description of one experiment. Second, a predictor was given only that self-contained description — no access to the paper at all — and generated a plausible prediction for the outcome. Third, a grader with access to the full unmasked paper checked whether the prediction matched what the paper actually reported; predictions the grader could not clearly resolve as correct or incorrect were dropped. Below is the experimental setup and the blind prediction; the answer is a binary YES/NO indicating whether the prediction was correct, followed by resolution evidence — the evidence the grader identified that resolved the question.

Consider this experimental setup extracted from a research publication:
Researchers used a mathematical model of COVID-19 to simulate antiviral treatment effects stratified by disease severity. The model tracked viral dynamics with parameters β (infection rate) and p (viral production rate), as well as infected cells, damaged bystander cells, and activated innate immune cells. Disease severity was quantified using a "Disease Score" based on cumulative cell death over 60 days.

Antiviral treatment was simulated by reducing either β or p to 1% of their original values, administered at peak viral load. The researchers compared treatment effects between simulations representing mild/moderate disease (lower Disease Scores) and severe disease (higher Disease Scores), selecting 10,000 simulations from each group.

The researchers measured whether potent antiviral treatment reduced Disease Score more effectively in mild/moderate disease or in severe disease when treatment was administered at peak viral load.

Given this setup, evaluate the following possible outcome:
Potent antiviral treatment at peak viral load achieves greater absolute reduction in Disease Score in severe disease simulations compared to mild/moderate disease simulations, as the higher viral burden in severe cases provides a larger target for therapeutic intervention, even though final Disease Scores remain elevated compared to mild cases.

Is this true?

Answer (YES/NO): NO